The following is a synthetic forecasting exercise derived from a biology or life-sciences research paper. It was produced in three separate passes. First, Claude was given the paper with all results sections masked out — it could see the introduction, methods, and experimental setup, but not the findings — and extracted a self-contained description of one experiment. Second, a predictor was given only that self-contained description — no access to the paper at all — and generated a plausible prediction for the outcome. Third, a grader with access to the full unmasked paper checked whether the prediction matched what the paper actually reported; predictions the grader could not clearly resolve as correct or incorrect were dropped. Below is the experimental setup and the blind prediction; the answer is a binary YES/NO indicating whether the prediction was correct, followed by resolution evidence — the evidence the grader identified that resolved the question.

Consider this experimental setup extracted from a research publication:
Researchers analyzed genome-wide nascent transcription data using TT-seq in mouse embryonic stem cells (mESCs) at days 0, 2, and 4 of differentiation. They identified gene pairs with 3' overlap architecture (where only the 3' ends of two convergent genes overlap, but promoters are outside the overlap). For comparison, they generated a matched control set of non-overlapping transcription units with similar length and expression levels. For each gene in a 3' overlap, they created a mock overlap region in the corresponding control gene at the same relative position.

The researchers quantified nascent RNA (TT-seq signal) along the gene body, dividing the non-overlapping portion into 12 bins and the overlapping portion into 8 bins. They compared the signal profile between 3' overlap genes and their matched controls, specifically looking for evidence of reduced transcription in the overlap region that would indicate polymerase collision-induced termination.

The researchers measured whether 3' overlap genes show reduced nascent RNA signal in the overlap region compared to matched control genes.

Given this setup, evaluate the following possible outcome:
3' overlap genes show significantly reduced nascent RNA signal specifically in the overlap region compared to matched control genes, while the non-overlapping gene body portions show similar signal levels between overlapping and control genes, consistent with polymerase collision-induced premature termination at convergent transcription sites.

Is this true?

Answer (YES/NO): NO